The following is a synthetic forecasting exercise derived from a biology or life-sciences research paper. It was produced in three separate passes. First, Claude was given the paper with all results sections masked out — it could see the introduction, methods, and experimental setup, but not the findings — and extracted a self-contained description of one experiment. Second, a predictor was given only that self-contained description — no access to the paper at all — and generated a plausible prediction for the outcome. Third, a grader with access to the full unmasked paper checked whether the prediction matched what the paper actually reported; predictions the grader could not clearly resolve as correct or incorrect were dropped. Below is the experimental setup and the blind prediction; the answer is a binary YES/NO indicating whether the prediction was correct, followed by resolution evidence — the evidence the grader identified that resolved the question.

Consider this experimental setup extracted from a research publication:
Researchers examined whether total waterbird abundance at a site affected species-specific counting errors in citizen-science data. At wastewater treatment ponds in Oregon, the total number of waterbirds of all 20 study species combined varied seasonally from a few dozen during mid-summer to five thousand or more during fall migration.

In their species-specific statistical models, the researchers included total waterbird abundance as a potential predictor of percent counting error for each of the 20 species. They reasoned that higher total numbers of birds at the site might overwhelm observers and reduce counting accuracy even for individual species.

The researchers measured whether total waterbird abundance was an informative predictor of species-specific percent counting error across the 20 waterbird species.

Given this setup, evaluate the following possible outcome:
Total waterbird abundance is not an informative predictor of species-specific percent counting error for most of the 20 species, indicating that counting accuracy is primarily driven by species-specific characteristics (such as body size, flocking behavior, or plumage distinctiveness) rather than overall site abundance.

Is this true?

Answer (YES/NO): NO